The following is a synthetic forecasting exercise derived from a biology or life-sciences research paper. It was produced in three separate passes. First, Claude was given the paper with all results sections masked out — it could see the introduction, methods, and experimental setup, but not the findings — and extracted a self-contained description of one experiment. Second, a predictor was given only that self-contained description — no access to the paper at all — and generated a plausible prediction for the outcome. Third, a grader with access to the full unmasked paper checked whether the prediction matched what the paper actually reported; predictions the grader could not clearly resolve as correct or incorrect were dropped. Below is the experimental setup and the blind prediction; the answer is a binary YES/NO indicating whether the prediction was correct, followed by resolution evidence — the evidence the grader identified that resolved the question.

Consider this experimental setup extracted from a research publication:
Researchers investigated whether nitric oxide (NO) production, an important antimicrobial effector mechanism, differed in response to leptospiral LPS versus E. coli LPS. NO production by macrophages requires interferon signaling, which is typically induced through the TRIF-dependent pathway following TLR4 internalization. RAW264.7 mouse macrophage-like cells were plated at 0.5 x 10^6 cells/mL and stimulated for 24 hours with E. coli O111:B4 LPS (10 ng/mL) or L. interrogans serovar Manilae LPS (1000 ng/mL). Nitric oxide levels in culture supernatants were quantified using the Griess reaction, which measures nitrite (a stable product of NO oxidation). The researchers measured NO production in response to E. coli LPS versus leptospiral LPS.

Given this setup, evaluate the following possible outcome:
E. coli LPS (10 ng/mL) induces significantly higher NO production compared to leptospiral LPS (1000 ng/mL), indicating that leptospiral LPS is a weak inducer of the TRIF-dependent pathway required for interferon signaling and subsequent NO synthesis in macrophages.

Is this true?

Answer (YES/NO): YES